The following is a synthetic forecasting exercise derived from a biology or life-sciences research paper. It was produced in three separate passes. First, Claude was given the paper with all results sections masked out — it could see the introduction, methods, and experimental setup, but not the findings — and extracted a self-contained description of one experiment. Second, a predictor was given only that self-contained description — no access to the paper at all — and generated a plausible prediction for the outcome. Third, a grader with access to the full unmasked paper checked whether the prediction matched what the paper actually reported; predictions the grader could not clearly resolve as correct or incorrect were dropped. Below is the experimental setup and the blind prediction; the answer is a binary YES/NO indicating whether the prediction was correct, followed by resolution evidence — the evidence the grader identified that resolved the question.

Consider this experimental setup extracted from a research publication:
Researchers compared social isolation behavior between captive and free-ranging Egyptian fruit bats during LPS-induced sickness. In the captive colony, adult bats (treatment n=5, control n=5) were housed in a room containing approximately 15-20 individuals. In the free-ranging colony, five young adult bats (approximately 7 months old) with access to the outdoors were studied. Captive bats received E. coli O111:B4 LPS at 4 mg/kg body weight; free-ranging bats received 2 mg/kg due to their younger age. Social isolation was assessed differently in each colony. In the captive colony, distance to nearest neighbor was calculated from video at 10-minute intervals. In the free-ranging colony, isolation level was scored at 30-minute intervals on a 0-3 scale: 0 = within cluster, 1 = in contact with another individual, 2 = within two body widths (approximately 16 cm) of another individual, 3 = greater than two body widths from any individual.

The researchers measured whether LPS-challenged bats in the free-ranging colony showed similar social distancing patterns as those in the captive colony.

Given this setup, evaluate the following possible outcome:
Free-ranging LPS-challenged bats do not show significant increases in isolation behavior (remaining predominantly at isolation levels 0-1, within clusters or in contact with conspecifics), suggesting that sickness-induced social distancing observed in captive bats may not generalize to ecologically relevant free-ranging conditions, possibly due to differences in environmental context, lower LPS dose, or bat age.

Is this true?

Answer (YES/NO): NO